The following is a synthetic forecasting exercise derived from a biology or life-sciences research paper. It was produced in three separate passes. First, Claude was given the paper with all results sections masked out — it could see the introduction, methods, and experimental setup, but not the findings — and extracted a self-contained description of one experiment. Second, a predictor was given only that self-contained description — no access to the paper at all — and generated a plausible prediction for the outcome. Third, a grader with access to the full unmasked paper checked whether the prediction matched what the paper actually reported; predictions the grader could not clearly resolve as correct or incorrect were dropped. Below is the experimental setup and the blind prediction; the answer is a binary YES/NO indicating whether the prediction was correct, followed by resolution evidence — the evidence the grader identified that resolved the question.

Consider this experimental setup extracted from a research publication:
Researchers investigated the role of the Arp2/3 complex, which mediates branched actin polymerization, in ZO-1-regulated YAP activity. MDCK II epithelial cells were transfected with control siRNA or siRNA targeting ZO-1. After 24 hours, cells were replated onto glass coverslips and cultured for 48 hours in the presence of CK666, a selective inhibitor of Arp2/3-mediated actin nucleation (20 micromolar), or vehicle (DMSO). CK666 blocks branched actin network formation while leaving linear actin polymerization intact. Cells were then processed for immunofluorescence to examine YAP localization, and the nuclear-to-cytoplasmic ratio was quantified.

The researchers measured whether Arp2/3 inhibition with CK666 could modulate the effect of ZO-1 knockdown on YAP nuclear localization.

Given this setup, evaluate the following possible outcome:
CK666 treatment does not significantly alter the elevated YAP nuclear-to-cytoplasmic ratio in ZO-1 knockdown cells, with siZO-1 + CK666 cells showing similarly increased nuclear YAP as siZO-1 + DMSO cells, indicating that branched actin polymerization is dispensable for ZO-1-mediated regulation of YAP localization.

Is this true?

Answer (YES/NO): NO